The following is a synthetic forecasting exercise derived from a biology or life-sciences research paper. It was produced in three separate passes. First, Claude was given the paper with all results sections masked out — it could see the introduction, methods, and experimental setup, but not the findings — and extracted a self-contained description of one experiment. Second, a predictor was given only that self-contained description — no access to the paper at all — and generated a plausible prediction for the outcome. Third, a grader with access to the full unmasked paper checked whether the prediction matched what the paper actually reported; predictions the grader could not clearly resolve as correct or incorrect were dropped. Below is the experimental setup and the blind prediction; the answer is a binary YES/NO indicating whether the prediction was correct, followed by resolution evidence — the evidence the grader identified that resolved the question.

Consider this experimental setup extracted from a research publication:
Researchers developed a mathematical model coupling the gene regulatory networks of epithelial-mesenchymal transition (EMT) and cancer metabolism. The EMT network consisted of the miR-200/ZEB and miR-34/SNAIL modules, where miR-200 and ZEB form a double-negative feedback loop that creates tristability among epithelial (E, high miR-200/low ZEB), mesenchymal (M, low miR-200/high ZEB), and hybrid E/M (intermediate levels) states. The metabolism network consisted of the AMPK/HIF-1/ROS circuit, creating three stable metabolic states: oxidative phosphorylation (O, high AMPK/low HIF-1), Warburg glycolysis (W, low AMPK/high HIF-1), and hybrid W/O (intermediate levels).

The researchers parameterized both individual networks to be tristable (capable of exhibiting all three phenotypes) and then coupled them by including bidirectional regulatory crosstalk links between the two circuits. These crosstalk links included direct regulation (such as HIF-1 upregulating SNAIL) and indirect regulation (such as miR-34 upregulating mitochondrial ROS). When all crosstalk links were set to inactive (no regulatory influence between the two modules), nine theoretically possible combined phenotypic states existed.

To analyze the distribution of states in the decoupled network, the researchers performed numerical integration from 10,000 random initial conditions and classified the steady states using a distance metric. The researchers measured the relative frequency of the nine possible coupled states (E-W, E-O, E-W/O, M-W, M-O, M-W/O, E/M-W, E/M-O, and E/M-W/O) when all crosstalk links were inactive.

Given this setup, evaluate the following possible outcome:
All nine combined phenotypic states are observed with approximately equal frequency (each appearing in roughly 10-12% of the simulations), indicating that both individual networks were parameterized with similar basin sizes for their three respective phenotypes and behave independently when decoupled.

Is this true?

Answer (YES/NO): NO